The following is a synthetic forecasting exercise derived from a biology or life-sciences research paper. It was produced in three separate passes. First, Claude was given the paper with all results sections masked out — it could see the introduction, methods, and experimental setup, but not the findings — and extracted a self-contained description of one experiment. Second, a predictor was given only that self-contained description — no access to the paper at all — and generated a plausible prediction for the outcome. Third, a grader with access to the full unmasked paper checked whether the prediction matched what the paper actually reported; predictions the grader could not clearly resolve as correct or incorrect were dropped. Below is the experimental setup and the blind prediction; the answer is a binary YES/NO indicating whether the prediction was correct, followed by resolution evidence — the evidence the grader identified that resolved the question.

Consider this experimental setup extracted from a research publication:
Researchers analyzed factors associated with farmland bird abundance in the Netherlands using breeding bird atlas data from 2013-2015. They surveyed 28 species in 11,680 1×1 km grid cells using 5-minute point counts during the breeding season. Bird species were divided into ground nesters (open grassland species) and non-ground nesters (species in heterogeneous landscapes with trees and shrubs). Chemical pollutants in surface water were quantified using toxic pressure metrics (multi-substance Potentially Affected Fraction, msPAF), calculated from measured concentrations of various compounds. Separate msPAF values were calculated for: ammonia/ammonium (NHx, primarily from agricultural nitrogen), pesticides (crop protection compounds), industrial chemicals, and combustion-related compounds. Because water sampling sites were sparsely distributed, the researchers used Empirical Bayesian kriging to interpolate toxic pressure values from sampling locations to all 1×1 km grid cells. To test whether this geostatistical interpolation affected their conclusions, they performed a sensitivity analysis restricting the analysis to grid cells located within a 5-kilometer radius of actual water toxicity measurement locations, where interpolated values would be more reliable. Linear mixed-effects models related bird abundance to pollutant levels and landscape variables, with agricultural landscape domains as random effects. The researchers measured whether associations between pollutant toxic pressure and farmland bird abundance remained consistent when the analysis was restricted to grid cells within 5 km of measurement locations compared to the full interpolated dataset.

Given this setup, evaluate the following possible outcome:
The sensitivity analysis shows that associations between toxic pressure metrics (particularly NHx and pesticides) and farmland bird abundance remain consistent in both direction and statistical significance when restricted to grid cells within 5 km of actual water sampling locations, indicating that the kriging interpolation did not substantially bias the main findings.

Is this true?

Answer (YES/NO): YES